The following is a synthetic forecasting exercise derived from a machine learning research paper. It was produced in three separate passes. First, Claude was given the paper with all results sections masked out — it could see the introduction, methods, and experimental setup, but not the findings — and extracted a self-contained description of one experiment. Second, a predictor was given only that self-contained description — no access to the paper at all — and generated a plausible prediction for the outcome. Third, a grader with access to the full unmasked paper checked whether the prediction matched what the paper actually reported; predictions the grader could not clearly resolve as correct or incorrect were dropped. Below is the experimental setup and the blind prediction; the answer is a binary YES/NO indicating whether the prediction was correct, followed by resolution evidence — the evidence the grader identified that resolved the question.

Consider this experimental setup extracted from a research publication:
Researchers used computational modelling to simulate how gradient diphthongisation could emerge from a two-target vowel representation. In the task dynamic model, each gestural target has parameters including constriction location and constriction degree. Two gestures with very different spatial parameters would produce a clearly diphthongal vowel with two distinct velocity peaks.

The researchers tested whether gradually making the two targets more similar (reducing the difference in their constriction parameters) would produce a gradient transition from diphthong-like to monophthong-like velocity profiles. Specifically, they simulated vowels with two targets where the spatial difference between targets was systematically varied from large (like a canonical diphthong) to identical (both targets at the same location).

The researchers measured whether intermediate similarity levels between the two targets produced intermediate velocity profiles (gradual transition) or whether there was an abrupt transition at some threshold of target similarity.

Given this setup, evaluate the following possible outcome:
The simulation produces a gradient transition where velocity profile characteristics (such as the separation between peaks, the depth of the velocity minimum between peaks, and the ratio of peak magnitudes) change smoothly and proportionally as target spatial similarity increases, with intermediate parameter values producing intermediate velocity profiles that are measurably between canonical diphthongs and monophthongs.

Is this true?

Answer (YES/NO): YES